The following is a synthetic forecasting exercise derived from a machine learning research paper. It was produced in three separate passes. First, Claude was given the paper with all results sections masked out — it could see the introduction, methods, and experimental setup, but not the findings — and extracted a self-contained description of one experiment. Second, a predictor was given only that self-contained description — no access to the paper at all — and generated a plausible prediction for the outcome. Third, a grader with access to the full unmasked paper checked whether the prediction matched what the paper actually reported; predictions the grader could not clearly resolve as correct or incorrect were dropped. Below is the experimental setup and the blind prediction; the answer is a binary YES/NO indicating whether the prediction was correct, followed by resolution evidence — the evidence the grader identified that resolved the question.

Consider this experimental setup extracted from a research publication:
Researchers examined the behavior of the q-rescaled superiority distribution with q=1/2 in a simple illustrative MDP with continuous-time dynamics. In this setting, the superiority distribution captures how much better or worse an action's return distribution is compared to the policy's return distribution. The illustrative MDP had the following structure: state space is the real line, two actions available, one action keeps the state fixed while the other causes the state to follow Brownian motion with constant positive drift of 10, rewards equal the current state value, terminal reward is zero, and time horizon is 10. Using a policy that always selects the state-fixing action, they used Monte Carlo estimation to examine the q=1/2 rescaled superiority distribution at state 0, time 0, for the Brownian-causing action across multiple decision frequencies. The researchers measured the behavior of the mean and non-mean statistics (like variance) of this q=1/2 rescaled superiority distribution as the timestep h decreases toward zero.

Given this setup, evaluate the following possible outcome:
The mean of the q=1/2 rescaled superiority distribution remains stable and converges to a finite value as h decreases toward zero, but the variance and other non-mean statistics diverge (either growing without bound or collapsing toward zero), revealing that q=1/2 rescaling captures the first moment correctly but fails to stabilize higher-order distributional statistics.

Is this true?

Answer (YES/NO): NO